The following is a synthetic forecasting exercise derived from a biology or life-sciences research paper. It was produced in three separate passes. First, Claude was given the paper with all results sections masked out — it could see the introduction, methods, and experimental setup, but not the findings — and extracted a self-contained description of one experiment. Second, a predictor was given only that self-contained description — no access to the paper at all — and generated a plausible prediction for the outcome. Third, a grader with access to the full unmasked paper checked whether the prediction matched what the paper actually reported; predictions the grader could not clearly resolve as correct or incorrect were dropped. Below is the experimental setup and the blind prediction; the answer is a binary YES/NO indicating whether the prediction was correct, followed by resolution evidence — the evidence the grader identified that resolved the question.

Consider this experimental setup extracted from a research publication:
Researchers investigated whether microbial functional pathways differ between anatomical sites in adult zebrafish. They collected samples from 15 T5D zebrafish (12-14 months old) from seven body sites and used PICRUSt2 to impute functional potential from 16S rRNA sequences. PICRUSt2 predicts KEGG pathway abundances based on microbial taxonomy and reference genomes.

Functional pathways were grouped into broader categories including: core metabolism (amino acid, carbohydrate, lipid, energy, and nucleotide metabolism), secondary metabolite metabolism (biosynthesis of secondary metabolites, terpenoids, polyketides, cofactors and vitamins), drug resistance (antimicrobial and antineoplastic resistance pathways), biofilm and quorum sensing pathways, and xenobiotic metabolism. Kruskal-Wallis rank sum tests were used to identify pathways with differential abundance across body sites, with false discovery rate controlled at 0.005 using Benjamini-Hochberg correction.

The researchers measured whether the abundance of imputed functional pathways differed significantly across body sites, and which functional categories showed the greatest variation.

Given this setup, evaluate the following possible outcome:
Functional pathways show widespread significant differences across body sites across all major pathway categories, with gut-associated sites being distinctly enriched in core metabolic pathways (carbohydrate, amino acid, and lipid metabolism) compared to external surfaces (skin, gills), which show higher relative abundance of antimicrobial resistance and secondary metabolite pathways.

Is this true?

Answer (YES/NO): NO